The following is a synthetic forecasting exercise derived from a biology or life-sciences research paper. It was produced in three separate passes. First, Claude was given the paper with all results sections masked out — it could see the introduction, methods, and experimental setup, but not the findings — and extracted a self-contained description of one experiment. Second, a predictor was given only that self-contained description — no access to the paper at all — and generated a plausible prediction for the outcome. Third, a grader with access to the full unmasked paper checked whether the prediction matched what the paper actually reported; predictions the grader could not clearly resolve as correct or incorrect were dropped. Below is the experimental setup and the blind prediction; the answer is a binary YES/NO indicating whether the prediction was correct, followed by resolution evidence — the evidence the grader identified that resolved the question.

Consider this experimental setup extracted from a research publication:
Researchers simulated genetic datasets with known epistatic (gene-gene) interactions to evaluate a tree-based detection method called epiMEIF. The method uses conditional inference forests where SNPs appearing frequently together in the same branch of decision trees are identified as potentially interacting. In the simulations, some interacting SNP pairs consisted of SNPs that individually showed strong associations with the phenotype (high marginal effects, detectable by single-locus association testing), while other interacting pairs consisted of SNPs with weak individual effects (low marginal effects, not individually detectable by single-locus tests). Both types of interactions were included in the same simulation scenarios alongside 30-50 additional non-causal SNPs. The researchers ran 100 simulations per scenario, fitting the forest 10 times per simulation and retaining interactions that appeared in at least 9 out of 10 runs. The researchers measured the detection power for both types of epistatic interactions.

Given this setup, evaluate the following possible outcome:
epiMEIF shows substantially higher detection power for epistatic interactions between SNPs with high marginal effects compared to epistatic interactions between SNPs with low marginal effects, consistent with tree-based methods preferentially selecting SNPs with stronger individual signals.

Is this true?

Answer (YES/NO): YES